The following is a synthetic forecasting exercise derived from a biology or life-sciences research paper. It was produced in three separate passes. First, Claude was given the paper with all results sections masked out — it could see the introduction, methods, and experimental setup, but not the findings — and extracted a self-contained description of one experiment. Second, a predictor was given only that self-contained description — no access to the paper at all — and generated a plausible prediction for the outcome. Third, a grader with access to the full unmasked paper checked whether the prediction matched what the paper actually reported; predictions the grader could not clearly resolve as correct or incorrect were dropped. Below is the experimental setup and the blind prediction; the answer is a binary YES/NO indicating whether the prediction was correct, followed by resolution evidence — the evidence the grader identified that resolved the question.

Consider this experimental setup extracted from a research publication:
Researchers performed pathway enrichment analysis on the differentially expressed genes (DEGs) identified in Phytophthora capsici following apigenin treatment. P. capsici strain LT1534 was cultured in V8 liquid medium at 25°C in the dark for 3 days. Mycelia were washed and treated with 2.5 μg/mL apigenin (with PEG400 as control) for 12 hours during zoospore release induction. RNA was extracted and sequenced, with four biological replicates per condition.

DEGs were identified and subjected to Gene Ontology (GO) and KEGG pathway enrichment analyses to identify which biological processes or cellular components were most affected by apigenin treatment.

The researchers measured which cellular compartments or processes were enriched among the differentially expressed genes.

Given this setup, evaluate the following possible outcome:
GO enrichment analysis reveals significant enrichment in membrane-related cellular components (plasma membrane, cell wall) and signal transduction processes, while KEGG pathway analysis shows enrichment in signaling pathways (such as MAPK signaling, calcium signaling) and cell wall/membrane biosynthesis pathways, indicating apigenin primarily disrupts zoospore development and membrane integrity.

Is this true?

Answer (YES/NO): NO